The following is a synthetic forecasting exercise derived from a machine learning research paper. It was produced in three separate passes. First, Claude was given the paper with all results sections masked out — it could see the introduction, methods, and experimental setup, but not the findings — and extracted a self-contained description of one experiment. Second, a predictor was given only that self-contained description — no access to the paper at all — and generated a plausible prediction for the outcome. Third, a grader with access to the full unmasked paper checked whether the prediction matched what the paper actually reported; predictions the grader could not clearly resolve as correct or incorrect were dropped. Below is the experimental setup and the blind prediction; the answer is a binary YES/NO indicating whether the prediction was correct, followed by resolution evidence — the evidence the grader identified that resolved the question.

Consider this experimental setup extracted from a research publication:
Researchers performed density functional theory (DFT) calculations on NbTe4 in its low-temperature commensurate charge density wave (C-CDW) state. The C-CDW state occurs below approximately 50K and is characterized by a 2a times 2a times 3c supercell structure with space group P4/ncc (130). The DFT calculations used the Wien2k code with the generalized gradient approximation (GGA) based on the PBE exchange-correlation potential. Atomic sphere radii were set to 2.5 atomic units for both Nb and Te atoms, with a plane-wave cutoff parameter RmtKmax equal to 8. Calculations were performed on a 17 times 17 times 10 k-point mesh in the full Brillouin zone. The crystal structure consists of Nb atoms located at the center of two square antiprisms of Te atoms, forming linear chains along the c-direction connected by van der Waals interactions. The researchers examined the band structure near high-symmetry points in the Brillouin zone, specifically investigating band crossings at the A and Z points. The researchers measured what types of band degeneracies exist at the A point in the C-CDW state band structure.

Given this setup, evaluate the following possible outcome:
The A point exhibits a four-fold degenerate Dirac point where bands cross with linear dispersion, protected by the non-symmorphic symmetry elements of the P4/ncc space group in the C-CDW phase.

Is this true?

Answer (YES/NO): NO